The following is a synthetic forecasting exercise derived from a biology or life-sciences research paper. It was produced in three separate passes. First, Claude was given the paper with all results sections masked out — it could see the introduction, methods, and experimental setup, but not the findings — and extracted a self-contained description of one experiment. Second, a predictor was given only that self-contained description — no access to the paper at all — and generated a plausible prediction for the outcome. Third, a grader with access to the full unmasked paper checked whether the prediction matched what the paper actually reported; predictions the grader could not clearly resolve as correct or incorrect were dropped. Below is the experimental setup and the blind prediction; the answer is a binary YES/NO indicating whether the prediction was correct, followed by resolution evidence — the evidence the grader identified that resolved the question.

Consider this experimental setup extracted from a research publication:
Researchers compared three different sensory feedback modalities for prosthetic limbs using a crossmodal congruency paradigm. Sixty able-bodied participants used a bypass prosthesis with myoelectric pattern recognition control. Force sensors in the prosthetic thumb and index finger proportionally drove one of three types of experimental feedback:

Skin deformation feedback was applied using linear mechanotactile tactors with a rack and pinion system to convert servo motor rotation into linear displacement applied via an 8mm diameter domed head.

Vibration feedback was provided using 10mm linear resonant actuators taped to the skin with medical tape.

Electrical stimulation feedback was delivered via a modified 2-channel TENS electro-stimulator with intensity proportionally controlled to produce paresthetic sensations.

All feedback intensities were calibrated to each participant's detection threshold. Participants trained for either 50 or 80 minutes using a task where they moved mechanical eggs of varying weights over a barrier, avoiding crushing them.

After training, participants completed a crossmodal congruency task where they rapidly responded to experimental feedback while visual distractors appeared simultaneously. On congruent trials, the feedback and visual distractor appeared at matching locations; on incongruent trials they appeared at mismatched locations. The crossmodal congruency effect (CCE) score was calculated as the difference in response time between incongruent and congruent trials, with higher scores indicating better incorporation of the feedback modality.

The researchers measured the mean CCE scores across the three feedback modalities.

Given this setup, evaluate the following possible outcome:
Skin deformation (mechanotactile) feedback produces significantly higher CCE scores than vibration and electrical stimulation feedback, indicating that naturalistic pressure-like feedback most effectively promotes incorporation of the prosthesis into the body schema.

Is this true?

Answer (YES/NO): NO